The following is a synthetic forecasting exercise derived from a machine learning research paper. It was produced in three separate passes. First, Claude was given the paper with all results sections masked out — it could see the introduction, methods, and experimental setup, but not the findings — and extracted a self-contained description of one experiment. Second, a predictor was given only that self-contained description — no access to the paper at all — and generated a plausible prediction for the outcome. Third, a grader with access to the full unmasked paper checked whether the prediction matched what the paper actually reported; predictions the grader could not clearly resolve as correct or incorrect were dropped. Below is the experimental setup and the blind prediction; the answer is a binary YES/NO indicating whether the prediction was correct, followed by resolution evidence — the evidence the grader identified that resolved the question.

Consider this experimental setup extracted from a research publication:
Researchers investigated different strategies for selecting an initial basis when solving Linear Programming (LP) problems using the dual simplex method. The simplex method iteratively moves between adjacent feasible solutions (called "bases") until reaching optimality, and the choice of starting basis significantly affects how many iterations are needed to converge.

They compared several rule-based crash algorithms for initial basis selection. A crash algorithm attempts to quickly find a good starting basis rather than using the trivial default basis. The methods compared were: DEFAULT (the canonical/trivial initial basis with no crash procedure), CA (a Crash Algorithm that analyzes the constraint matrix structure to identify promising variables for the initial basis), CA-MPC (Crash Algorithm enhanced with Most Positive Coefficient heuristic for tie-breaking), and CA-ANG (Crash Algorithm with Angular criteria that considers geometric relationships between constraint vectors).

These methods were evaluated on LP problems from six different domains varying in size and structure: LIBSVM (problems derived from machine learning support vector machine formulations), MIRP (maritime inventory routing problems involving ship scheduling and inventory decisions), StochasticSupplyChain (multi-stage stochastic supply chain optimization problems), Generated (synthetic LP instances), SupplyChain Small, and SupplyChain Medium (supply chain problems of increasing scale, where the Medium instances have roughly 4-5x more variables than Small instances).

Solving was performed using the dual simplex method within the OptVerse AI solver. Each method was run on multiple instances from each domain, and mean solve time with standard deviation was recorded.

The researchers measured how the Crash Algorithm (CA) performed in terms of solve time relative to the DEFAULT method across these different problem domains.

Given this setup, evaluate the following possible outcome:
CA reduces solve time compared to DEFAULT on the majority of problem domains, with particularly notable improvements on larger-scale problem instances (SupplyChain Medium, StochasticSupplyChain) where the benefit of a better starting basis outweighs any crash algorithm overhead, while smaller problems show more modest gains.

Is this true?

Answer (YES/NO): NO